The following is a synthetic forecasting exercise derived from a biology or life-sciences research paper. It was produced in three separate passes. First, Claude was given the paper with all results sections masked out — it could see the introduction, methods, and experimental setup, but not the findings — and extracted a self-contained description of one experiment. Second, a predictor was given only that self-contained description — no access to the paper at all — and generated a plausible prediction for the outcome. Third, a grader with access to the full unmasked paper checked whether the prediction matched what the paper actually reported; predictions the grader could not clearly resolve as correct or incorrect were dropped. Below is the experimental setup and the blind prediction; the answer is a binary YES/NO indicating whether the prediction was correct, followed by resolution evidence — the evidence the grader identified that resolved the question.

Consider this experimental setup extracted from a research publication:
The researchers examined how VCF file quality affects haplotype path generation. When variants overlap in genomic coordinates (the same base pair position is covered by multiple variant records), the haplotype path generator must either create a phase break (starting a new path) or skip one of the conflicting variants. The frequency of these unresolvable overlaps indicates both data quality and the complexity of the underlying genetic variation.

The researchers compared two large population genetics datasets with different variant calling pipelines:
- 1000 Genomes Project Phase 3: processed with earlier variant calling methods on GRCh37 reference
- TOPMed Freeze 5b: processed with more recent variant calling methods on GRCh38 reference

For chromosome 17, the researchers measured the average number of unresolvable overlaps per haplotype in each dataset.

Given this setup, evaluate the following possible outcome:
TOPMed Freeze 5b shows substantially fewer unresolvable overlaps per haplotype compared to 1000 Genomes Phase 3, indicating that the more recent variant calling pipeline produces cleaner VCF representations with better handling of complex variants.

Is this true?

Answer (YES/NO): YES